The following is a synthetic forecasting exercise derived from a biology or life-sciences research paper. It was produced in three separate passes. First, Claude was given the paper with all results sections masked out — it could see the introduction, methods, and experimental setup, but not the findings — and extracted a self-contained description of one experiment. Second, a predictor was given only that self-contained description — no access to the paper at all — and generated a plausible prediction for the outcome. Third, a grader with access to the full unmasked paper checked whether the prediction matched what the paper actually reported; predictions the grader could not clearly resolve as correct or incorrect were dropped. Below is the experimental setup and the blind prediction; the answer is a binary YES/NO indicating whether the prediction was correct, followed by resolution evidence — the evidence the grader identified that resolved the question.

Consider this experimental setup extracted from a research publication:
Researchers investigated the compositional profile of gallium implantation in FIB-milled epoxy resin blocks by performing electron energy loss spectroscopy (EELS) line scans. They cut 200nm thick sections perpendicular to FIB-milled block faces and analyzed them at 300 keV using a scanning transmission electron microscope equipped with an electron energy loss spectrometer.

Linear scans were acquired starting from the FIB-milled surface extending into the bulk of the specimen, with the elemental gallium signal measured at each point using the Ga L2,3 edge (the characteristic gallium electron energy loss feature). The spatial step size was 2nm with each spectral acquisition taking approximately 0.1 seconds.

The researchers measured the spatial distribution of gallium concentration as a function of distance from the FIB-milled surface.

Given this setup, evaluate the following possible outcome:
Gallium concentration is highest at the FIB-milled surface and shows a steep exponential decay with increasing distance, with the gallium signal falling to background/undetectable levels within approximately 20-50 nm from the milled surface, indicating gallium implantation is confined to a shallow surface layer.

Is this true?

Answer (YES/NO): NO